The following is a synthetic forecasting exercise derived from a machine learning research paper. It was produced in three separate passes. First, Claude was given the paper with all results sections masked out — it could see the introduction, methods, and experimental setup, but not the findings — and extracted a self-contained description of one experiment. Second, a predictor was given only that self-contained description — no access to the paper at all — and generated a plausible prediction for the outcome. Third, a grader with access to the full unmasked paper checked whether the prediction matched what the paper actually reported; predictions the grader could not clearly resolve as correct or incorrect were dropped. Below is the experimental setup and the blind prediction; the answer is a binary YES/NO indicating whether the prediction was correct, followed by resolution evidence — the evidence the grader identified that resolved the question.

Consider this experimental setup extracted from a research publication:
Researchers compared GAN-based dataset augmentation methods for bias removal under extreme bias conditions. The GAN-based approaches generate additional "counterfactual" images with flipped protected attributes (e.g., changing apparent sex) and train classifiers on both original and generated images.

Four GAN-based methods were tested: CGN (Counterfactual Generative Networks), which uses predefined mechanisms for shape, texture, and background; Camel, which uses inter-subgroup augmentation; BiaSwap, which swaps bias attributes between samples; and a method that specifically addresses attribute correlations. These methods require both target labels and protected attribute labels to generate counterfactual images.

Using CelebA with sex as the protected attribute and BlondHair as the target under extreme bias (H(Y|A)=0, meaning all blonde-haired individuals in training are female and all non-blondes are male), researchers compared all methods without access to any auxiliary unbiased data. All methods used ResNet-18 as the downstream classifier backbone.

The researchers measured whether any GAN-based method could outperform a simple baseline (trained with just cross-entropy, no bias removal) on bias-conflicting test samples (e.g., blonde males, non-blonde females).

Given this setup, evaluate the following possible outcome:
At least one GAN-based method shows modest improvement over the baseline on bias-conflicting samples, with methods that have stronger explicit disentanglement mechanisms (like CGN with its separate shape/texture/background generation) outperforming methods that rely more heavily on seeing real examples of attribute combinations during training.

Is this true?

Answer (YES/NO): NO